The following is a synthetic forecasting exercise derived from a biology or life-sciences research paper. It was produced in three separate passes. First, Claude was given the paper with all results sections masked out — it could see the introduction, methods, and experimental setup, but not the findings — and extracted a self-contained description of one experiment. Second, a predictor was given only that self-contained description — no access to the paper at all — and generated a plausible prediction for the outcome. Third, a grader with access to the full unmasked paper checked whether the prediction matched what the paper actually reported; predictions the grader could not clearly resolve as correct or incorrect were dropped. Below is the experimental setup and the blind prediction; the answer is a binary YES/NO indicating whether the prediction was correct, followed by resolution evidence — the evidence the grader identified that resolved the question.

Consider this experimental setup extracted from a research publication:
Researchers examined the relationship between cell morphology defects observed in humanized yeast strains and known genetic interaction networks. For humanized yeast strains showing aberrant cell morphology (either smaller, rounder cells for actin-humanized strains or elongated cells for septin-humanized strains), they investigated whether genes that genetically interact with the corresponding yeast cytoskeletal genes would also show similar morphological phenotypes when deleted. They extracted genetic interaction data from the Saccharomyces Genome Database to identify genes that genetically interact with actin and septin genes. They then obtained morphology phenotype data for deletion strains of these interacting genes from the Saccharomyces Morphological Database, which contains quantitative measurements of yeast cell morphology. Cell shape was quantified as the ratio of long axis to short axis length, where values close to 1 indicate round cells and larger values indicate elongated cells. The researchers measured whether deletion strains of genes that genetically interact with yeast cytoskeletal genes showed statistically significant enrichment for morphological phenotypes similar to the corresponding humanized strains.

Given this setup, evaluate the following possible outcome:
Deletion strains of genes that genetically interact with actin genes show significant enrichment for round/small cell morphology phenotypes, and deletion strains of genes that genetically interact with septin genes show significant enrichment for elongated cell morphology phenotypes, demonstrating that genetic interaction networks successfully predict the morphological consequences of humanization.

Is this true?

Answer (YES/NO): YES